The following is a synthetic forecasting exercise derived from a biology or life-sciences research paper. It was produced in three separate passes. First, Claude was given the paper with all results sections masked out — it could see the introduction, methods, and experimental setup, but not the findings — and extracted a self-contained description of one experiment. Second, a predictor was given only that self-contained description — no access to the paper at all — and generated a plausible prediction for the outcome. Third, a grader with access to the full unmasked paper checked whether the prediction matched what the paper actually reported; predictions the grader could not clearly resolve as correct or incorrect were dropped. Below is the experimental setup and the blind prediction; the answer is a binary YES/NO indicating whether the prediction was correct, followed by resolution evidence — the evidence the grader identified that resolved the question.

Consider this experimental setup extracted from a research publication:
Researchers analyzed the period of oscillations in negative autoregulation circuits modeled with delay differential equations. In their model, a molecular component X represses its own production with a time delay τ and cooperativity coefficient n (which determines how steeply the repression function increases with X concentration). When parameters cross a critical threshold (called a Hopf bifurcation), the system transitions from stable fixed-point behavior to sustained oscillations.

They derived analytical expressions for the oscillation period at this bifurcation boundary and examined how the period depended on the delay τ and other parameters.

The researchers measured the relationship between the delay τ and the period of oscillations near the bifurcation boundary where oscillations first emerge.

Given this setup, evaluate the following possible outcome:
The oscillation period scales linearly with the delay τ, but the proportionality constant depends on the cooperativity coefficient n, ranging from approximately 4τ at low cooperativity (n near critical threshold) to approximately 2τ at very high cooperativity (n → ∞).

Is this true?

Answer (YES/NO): NO